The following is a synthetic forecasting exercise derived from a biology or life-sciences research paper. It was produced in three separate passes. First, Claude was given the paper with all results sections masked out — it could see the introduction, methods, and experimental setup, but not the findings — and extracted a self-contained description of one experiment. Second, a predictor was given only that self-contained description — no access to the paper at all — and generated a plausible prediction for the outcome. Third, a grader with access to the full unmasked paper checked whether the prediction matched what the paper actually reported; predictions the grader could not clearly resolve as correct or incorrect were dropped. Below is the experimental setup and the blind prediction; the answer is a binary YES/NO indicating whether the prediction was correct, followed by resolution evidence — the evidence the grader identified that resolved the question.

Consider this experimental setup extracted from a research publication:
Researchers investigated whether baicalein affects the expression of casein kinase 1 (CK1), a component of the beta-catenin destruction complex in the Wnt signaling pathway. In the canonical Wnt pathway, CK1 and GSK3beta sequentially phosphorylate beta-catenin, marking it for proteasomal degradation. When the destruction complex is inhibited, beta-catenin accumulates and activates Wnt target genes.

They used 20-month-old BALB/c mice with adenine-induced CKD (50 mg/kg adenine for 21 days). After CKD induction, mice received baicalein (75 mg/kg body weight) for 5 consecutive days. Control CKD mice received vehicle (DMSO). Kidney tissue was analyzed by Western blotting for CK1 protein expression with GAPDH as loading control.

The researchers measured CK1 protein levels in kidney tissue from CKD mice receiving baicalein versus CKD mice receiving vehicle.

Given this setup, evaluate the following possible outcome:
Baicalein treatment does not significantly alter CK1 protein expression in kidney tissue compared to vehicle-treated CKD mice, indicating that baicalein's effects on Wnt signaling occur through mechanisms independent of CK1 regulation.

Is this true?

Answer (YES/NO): NO